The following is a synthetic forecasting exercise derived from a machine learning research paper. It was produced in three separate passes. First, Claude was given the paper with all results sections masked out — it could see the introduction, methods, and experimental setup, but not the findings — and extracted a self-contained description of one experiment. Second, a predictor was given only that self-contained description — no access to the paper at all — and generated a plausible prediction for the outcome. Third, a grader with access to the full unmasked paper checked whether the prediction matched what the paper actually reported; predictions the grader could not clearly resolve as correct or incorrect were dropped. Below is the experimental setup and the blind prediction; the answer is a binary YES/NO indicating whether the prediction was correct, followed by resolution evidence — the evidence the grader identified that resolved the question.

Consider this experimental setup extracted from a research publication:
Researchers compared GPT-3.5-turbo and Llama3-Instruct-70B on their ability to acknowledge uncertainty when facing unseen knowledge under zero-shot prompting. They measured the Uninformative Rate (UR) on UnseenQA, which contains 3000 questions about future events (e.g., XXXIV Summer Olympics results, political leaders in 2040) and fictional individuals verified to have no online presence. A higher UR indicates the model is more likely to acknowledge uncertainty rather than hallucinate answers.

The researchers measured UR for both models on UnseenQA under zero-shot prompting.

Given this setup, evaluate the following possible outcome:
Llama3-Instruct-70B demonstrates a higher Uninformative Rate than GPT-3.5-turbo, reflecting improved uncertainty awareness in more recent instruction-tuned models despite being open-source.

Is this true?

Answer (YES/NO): NO